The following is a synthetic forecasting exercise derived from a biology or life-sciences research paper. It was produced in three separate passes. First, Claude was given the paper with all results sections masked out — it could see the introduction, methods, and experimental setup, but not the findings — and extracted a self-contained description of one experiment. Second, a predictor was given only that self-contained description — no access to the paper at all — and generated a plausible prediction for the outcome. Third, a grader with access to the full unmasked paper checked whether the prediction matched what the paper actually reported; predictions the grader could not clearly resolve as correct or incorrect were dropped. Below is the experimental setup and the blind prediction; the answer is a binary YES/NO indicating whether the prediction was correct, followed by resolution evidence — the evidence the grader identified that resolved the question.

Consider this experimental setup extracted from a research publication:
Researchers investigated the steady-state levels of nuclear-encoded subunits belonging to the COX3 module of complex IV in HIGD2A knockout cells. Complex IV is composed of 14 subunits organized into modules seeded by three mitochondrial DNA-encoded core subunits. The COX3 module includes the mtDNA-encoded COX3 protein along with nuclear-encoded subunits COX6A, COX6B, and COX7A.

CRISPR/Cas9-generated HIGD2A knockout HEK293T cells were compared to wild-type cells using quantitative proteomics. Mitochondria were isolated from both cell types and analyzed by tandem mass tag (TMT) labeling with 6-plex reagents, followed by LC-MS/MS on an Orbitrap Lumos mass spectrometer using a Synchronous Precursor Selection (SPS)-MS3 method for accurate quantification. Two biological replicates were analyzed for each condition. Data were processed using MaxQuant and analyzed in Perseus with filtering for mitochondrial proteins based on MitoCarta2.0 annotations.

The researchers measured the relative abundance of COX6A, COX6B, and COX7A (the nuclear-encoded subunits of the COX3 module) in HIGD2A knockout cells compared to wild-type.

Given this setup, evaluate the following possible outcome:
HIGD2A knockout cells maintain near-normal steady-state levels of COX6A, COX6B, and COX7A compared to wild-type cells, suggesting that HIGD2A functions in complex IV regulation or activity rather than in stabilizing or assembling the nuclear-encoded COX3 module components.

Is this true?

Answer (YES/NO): NO